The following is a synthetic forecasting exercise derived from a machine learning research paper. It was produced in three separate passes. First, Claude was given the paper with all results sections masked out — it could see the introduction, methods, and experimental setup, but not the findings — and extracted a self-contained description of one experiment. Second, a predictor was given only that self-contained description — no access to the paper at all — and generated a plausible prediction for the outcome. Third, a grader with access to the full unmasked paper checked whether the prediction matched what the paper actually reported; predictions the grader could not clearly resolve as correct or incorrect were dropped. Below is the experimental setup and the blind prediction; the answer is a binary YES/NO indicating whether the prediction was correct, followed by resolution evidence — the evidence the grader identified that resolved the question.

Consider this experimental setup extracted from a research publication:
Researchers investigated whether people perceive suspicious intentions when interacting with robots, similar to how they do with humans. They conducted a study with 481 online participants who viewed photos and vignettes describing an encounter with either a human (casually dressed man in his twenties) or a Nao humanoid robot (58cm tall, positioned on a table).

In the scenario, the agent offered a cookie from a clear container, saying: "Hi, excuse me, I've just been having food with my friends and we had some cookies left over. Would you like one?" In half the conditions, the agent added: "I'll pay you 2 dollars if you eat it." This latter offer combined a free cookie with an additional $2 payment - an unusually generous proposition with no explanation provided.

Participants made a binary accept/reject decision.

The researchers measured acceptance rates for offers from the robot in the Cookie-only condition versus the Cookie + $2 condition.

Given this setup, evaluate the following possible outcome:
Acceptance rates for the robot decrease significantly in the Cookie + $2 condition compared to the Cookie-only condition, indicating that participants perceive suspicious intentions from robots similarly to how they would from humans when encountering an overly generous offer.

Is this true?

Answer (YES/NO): YES